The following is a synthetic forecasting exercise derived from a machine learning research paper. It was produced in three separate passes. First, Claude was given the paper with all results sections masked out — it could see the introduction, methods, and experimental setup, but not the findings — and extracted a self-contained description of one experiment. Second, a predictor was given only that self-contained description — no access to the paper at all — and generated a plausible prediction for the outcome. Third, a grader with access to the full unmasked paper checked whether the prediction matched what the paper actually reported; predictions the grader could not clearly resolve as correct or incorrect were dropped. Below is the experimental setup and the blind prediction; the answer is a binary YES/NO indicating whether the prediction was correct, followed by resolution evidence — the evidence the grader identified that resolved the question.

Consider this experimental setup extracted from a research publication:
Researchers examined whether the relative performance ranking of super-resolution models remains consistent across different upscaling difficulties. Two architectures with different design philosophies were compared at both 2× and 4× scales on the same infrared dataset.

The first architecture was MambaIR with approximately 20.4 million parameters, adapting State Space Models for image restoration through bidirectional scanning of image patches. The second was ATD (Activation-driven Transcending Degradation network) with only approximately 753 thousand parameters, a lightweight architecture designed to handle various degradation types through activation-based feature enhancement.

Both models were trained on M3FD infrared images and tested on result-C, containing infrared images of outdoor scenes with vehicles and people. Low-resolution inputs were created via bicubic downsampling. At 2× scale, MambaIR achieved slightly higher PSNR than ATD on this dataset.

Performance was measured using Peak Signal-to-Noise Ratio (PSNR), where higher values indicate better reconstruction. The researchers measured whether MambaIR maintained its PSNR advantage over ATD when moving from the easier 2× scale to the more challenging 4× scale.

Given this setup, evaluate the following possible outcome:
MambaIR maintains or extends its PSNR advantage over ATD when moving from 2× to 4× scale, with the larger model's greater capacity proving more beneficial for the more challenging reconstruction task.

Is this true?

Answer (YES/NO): NO